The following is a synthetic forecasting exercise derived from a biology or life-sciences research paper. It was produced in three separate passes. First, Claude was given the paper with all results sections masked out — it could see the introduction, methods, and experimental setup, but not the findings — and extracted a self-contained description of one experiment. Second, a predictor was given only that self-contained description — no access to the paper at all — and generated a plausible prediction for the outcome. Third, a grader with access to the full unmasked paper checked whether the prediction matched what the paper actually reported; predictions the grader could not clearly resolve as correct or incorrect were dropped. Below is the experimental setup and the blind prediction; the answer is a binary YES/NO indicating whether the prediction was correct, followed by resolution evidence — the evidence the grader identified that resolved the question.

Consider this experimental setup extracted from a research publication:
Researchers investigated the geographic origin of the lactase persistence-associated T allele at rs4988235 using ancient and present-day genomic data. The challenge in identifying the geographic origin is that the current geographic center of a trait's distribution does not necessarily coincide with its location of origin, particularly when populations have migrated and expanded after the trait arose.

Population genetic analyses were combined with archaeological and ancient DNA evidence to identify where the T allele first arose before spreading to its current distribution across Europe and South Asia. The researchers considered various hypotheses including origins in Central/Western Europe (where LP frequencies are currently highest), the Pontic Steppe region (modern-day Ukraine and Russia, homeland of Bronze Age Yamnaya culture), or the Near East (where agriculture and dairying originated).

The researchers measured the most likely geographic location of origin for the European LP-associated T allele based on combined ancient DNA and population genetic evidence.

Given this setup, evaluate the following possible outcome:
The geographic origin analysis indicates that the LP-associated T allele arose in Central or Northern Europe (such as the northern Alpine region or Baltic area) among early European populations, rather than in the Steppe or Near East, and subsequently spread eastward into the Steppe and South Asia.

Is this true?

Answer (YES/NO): NO